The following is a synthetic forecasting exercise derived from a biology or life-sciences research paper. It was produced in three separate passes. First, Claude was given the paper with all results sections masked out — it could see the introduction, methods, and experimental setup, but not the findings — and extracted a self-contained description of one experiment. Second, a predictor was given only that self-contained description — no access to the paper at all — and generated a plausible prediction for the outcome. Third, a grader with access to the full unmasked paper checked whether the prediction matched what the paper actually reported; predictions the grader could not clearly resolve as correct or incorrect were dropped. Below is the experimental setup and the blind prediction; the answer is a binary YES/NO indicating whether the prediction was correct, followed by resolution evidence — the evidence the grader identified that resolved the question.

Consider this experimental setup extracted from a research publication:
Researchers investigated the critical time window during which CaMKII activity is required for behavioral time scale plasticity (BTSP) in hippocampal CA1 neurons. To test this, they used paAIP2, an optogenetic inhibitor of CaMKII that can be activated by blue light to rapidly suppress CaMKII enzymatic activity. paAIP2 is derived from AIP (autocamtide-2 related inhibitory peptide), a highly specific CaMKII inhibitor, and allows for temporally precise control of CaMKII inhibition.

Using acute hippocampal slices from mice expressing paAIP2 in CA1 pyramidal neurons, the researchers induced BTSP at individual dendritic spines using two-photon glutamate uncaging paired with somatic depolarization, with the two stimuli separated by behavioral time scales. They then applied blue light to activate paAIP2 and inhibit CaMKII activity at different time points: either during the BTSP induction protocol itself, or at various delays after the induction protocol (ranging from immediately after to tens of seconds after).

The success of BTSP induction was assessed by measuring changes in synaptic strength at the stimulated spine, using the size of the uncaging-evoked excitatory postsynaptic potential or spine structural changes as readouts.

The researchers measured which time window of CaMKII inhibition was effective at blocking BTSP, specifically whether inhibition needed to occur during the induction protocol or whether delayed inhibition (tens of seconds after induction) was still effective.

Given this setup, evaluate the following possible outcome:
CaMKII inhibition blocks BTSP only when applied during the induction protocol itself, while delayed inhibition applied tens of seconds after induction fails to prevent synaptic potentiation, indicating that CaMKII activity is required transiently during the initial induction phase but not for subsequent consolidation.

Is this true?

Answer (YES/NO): NO